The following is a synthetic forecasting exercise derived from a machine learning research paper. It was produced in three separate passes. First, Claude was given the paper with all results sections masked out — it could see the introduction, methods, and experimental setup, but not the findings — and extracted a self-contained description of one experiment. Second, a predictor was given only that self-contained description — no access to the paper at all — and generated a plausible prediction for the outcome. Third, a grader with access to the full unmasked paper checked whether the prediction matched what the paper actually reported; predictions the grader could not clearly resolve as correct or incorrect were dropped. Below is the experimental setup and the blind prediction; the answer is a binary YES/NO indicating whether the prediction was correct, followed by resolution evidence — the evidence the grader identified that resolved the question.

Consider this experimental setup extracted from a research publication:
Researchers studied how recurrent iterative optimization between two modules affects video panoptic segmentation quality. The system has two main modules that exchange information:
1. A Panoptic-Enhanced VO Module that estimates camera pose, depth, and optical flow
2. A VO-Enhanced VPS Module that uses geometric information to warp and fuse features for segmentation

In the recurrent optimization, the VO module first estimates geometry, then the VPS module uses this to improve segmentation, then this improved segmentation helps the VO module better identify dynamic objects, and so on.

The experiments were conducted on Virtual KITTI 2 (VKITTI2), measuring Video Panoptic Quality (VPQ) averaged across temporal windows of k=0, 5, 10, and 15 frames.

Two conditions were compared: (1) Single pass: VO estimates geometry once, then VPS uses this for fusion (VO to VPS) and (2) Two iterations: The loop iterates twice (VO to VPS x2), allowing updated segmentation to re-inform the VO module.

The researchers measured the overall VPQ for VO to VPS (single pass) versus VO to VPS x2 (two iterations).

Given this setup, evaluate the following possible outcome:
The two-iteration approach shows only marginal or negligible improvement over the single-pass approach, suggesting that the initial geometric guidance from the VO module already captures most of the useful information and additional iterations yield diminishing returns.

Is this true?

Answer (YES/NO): YES